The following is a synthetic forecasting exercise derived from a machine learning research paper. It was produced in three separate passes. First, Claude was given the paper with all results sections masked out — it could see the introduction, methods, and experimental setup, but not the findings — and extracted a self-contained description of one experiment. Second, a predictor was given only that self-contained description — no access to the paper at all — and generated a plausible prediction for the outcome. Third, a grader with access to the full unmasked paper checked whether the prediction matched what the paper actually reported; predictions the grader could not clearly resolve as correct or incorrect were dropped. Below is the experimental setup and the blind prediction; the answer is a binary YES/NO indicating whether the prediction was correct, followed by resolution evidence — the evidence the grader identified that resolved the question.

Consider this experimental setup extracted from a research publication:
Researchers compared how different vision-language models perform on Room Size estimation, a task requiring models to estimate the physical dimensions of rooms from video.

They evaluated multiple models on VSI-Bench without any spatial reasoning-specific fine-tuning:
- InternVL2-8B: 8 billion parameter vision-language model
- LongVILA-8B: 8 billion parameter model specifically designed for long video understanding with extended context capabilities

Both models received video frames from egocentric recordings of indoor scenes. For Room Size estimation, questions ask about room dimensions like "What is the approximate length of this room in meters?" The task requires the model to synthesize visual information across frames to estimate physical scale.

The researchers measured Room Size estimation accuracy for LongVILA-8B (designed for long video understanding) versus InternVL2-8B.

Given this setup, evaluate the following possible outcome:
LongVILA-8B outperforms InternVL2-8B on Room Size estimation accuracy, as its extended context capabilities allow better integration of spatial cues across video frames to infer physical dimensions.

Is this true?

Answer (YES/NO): NO